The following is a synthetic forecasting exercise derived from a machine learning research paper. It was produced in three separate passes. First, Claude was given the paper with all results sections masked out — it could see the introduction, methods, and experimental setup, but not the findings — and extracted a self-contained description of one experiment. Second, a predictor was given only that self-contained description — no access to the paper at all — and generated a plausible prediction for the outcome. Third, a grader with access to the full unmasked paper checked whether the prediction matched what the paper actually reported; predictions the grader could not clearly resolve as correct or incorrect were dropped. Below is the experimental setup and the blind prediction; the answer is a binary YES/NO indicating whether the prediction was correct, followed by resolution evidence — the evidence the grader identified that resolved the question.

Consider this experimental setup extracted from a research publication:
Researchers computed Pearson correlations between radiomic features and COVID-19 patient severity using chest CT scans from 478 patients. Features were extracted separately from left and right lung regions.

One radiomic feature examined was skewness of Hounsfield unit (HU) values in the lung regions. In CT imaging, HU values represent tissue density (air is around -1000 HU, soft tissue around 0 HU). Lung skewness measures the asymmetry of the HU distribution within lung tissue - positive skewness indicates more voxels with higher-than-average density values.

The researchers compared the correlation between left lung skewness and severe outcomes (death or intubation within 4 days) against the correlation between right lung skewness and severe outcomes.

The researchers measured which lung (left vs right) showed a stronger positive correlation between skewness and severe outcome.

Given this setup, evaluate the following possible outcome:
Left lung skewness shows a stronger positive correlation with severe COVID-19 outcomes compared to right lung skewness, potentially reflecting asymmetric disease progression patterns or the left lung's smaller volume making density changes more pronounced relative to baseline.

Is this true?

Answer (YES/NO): NO